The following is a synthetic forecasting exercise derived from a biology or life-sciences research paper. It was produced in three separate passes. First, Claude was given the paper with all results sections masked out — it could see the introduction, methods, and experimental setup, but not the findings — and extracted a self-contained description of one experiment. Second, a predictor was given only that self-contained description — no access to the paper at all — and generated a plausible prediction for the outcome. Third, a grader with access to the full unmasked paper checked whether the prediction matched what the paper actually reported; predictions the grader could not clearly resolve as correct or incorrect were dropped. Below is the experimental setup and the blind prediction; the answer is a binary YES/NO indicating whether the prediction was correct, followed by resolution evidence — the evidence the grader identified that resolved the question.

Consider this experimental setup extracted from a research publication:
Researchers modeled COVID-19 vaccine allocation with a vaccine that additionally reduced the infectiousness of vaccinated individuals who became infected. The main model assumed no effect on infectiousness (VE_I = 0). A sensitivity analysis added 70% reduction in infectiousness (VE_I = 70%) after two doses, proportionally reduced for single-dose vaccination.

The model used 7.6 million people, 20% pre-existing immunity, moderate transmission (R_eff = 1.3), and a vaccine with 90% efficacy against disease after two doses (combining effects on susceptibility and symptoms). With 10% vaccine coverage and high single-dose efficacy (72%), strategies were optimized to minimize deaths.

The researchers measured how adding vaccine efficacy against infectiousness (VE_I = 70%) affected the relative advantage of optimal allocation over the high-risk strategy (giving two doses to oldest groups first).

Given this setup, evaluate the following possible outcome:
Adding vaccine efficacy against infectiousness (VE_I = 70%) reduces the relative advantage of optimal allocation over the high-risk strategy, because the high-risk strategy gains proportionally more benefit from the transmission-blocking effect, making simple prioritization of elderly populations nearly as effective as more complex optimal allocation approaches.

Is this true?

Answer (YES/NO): NO